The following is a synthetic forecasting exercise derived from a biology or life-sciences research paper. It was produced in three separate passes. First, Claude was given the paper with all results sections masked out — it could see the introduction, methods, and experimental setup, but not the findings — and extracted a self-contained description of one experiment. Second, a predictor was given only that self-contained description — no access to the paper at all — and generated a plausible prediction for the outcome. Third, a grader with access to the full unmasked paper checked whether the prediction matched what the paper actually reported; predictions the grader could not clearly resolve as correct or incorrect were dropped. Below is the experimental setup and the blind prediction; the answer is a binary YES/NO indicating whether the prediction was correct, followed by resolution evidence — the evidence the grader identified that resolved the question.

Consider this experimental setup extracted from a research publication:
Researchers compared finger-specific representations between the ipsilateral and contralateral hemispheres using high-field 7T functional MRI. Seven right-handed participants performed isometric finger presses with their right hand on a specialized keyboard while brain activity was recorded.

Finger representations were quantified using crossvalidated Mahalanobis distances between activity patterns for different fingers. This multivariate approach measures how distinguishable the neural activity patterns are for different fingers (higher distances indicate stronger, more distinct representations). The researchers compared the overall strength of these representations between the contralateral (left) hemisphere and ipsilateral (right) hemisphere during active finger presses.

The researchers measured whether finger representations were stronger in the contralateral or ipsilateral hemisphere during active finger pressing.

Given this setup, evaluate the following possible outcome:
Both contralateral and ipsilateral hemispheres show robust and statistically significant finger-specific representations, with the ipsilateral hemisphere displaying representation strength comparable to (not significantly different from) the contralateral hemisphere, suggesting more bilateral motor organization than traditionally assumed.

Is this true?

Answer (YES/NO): NO